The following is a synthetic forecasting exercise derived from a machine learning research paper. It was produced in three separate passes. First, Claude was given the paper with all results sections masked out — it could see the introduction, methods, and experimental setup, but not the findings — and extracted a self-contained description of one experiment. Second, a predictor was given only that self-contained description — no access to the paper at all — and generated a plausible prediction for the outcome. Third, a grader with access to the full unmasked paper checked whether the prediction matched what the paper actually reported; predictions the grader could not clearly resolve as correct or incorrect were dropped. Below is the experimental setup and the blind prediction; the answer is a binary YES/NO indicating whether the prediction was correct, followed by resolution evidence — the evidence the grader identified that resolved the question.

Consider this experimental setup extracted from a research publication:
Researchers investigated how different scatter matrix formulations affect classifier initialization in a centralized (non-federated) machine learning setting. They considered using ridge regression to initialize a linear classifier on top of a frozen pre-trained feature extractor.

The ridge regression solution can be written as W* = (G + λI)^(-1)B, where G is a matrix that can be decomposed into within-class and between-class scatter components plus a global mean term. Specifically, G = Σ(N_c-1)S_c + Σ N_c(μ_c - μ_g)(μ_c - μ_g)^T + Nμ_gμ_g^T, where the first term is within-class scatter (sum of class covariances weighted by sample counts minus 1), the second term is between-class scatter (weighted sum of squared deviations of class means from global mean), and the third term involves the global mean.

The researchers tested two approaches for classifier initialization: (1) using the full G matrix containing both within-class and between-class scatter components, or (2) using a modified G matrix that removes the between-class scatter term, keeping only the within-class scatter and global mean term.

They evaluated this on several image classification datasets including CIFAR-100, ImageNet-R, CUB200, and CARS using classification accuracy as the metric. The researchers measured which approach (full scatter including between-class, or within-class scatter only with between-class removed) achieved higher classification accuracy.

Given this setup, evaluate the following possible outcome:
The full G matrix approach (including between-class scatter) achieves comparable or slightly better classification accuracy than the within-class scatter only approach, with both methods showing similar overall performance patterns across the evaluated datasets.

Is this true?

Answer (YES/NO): NO